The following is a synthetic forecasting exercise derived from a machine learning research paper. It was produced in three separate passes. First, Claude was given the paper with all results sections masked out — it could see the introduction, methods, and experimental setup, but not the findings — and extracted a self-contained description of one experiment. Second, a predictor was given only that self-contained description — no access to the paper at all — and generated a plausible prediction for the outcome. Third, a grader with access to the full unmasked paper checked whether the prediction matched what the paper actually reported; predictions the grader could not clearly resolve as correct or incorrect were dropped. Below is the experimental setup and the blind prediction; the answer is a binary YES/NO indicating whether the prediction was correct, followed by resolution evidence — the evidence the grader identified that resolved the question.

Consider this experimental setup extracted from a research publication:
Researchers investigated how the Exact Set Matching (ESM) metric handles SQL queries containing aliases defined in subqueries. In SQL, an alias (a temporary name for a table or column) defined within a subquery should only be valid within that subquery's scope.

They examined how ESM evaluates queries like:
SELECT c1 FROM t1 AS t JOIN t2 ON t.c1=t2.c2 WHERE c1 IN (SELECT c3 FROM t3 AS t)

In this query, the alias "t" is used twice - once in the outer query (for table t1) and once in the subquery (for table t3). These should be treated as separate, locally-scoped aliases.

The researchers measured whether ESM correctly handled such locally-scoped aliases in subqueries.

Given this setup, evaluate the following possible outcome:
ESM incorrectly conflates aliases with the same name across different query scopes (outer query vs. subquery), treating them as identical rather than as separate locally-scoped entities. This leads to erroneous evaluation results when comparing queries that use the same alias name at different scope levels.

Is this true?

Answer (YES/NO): YES